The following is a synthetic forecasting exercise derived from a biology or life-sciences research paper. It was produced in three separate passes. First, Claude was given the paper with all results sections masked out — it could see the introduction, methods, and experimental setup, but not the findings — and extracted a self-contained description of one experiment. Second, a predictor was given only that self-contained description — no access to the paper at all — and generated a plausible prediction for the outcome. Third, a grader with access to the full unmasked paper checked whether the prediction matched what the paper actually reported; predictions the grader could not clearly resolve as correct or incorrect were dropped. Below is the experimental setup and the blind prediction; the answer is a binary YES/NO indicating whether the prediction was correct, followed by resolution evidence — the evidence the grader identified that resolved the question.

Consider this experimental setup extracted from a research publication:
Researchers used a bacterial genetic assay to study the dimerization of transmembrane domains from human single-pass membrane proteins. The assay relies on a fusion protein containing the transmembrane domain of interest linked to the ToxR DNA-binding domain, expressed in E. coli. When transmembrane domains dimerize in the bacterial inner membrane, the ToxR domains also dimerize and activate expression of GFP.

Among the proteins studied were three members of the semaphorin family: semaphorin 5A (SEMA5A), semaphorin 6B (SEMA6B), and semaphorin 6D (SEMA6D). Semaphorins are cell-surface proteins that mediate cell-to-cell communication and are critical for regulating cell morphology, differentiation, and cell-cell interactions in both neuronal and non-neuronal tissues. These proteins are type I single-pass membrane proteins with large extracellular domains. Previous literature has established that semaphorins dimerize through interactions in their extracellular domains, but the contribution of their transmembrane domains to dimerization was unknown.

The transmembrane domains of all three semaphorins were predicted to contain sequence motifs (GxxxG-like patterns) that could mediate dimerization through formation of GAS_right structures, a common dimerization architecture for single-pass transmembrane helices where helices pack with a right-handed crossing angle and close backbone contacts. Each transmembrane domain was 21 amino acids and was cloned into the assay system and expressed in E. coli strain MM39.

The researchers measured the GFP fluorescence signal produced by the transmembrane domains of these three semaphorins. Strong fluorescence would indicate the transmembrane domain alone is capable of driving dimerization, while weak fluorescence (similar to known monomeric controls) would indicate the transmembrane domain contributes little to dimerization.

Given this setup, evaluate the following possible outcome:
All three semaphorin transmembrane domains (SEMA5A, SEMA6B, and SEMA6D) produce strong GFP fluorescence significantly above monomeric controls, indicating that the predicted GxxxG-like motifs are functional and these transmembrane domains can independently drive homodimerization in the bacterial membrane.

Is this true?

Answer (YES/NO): YES